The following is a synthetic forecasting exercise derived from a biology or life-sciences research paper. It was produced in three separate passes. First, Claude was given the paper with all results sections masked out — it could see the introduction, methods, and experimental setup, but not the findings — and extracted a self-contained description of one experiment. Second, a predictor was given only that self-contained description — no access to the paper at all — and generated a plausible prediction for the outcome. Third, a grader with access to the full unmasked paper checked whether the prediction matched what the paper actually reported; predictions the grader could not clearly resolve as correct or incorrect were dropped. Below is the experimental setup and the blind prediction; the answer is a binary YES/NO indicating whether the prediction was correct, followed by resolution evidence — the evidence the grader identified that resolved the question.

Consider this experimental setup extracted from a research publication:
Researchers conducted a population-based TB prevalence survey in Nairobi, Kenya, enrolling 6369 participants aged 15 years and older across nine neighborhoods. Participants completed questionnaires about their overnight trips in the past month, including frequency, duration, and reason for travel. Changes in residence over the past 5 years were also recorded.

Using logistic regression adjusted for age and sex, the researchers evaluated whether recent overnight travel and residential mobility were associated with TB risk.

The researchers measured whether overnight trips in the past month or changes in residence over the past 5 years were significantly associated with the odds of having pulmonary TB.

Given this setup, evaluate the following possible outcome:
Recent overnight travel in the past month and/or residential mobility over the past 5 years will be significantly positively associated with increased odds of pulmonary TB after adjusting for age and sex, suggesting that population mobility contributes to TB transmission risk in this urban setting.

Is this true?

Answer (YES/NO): NO